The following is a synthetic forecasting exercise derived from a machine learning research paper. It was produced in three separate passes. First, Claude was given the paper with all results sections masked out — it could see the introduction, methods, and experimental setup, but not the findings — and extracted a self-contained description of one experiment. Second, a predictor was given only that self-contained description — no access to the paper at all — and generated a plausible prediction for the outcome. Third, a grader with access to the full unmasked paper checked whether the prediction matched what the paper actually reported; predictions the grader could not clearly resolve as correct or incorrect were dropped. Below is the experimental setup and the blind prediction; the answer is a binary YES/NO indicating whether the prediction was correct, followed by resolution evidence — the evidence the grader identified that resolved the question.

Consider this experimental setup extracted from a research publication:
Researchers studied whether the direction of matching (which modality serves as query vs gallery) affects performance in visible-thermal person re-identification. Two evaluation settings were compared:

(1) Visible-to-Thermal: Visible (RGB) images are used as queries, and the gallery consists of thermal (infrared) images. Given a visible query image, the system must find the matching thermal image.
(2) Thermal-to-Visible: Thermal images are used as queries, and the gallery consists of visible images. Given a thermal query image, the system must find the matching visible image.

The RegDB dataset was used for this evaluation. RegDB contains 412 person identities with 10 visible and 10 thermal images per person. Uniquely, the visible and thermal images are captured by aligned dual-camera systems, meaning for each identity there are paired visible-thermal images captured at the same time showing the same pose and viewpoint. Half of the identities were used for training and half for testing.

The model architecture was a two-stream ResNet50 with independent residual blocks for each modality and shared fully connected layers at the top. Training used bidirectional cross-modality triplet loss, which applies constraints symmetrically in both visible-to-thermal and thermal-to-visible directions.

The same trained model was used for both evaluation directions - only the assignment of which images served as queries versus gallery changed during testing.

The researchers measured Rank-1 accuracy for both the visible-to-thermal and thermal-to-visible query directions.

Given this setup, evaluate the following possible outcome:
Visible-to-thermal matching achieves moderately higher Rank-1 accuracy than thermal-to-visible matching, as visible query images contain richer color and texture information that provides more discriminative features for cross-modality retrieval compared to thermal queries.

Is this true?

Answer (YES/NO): NO